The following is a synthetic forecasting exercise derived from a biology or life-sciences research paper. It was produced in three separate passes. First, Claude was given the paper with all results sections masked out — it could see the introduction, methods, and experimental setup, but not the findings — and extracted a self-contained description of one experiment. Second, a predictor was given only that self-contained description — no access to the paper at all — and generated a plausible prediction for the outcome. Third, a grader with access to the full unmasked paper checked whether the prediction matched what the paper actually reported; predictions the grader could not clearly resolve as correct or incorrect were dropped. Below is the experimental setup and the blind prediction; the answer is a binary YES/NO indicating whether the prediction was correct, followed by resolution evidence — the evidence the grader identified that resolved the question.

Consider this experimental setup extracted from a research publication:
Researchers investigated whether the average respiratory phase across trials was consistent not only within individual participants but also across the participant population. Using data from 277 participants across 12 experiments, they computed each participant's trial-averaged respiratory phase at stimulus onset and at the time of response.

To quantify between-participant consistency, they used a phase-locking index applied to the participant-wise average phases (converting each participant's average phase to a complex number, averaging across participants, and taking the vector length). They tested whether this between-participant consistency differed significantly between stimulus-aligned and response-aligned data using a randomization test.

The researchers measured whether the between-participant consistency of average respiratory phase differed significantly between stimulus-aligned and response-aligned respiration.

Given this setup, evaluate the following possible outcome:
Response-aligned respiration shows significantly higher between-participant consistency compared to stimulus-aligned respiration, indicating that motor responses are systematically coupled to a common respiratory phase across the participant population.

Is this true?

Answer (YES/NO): NO